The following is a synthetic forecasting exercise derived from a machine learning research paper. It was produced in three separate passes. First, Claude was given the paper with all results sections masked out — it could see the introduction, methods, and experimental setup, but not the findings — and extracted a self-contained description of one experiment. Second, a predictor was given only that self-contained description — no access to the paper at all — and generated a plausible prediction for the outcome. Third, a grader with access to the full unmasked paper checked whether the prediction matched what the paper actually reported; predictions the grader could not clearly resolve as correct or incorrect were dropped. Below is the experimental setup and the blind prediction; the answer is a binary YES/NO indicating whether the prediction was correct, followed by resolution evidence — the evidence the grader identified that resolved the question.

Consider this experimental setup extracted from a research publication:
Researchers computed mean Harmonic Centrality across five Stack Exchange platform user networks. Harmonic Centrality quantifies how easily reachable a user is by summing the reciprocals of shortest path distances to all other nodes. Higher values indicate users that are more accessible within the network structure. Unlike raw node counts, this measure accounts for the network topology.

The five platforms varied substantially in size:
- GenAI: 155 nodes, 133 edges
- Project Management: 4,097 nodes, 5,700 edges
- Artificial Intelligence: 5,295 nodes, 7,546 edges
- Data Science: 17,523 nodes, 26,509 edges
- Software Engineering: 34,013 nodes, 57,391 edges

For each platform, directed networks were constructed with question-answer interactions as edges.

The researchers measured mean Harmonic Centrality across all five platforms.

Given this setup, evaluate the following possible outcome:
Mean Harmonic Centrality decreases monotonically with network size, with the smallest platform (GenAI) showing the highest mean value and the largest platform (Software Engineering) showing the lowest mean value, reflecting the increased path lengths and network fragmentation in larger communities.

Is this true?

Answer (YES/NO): NO